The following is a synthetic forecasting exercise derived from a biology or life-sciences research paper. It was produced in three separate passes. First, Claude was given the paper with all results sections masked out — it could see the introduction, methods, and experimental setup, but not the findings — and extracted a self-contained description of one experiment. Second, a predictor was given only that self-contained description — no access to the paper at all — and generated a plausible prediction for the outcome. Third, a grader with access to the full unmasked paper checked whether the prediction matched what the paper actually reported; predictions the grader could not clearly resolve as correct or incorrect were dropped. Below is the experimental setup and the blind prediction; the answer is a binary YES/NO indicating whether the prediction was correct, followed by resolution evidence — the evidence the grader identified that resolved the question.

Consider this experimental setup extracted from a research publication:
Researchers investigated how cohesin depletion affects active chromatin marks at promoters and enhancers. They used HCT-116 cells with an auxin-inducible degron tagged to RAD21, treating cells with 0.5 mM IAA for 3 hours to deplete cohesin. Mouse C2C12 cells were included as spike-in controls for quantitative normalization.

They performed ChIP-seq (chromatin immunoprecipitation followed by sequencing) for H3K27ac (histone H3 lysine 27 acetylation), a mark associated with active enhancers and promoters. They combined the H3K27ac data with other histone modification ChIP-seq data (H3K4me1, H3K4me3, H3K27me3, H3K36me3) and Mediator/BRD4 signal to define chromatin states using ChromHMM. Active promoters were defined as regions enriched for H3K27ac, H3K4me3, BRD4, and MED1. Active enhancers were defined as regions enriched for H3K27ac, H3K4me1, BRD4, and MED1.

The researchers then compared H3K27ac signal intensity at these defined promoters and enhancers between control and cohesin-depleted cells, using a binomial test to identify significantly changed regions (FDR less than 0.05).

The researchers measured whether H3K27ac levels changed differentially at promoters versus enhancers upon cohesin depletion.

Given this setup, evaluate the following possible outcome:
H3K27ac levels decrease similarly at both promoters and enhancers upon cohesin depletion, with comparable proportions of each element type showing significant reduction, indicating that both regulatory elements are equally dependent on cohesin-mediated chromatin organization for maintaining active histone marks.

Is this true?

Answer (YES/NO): NO